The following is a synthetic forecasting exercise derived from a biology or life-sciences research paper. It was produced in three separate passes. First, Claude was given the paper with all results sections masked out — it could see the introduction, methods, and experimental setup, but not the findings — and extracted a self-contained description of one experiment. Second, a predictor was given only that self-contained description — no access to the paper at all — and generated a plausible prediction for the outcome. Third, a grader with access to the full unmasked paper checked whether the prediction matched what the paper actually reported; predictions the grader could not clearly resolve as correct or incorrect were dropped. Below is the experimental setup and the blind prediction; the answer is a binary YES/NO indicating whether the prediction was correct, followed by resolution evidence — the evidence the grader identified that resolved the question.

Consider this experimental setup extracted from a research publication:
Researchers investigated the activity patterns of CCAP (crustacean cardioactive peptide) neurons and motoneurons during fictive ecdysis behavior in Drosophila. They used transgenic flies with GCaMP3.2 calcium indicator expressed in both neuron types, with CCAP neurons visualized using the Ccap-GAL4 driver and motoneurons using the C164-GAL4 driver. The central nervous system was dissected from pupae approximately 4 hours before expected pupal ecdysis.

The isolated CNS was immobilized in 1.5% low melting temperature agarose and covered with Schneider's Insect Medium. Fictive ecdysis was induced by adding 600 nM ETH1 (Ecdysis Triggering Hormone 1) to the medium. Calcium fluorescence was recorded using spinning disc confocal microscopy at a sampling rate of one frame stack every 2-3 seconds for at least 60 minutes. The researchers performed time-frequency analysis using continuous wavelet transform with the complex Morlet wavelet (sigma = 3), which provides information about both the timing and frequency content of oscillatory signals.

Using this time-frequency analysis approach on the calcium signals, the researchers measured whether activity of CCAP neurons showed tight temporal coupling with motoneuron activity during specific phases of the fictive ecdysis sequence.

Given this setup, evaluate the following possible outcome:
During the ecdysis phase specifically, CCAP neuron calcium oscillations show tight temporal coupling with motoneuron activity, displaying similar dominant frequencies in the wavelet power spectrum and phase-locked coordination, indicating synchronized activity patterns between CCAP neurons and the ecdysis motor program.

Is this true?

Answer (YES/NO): NO